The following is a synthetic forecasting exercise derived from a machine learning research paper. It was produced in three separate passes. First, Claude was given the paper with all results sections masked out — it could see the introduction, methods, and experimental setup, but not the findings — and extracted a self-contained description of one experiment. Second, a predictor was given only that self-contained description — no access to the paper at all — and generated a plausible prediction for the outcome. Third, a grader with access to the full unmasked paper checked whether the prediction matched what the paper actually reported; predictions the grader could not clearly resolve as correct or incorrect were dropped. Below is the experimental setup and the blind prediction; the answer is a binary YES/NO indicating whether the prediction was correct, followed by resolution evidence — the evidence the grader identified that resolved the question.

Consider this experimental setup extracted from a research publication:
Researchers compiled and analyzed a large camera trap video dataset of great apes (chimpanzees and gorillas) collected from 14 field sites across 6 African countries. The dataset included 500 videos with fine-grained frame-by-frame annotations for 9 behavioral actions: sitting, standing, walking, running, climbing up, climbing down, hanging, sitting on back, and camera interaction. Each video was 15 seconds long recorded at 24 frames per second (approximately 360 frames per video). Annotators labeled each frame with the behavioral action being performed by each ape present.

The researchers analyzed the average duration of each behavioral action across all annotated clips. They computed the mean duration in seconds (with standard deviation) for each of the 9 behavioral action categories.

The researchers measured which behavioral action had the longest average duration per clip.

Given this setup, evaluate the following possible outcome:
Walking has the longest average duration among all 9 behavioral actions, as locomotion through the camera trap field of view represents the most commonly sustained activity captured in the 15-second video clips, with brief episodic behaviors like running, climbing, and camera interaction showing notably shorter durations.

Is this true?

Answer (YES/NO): NO